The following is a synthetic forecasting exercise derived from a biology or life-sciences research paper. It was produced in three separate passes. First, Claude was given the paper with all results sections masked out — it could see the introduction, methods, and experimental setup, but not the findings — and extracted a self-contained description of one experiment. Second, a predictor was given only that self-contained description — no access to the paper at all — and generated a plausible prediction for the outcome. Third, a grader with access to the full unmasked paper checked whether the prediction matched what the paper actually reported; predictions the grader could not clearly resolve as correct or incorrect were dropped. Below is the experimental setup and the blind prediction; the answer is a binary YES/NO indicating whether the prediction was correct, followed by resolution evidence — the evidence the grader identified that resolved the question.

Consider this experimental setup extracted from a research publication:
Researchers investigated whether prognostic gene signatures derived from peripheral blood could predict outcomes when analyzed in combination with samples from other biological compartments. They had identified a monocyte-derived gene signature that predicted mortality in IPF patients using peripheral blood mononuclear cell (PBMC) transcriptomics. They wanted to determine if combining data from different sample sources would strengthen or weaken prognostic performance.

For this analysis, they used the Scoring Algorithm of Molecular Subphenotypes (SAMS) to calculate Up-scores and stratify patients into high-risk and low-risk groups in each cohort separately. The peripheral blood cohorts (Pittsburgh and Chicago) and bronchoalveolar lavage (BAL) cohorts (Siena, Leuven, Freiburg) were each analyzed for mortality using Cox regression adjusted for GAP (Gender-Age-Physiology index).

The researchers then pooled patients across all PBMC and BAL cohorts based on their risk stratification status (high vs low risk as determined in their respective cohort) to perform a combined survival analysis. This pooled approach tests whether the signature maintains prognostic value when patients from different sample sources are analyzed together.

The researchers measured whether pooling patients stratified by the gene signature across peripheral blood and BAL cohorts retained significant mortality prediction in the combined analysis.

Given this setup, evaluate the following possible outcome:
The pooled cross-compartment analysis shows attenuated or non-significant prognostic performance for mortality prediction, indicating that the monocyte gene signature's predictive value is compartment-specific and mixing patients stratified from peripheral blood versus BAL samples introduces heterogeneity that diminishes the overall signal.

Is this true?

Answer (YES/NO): NO